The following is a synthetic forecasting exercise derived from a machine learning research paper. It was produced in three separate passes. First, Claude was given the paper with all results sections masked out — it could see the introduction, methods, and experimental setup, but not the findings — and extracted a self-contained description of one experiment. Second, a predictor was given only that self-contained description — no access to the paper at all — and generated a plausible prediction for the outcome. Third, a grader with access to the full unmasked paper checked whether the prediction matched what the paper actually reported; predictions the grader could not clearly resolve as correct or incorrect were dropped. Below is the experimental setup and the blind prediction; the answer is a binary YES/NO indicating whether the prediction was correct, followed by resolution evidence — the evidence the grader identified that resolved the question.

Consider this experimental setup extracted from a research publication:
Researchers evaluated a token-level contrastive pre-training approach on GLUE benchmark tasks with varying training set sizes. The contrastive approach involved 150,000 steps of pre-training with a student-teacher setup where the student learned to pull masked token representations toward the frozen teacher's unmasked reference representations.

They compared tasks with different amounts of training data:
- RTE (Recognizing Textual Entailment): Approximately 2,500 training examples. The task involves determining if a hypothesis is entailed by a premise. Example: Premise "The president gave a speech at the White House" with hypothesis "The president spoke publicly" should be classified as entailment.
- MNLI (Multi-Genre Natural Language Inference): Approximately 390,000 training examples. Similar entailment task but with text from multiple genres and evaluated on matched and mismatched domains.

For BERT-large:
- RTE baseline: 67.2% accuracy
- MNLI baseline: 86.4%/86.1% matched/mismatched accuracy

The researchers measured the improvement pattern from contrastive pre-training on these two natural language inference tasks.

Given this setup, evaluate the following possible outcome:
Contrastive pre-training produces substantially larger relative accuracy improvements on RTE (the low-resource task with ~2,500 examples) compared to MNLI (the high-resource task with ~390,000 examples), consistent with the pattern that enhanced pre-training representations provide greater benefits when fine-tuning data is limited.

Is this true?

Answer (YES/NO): YES